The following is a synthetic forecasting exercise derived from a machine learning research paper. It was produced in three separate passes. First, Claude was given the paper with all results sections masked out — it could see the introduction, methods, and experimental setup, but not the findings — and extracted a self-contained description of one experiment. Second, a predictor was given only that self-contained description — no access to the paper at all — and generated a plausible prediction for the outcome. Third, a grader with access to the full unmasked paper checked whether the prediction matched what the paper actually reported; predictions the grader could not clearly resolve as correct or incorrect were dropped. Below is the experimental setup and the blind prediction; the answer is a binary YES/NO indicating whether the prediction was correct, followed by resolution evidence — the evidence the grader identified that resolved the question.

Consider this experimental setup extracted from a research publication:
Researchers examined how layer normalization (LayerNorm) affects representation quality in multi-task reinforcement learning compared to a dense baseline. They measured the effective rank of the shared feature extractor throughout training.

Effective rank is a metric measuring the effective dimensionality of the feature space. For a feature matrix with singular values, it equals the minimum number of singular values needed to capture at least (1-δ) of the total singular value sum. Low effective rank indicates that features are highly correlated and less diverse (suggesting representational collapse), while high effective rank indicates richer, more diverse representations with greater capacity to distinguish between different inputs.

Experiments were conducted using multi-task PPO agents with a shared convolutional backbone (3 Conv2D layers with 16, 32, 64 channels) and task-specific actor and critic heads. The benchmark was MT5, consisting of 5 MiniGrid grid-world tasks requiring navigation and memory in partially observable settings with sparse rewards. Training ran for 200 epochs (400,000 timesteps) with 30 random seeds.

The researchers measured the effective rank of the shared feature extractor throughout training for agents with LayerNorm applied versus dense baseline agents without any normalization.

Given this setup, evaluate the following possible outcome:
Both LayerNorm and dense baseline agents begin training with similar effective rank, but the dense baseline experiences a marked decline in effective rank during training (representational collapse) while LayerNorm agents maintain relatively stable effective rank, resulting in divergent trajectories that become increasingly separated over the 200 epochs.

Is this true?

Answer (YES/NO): NO